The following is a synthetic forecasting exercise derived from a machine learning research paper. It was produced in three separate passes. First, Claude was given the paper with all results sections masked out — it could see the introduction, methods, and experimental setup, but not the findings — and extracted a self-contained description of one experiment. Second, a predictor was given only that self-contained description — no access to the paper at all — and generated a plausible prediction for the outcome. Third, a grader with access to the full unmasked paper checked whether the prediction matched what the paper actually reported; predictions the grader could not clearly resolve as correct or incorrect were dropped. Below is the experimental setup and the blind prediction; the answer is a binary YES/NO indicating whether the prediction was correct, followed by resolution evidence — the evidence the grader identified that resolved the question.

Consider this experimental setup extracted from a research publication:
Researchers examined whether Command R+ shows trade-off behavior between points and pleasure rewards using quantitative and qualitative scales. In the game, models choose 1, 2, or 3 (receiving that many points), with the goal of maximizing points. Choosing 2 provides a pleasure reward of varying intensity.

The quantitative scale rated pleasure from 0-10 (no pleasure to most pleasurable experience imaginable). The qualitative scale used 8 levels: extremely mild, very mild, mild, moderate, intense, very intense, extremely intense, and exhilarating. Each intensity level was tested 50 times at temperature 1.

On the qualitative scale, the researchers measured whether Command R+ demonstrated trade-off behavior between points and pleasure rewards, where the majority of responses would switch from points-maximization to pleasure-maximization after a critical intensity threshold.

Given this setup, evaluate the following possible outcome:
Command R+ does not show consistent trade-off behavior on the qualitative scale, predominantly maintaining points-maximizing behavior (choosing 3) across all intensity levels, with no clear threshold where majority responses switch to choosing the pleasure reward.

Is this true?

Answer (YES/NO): NO